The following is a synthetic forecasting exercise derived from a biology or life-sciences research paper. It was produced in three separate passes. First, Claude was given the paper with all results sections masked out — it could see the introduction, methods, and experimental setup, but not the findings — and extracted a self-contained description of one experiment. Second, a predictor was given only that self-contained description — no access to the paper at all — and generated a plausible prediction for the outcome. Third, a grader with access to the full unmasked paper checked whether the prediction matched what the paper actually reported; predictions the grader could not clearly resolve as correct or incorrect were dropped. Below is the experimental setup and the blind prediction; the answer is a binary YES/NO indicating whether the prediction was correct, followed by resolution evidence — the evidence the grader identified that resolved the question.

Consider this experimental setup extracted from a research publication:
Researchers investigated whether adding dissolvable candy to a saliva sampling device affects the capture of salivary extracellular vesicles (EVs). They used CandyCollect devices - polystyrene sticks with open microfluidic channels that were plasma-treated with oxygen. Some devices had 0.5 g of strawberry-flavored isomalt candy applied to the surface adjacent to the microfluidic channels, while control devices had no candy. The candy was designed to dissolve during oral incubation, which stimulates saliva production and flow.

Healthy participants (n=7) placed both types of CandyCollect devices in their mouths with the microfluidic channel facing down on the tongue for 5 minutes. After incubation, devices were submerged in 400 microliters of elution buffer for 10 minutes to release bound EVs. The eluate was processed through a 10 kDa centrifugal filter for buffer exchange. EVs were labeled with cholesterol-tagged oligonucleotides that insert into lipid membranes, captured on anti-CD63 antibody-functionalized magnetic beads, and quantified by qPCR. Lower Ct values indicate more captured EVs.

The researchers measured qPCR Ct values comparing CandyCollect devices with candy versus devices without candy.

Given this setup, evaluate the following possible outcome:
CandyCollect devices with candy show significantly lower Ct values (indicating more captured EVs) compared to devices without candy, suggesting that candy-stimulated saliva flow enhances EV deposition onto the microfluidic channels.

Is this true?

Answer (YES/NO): NO